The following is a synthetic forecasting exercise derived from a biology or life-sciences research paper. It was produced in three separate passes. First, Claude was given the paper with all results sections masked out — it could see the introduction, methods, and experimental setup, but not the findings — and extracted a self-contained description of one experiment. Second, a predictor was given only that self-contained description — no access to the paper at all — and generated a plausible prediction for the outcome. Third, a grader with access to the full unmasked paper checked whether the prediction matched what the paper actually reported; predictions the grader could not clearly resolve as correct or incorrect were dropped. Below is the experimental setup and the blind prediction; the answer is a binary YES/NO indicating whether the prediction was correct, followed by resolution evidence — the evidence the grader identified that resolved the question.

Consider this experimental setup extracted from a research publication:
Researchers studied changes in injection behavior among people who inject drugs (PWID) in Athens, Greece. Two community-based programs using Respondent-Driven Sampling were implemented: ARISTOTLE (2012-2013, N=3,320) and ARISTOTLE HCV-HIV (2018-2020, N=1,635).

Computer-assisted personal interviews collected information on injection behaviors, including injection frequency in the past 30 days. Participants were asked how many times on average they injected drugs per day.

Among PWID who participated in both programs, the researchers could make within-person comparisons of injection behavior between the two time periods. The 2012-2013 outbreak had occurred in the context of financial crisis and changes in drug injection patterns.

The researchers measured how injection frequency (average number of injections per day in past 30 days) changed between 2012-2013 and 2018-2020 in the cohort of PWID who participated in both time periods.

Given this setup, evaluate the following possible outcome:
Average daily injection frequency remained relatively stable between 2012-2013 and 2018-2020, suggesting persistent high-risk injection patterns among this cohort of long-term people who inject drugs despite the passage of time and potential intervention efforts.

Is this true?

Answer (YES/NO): NO